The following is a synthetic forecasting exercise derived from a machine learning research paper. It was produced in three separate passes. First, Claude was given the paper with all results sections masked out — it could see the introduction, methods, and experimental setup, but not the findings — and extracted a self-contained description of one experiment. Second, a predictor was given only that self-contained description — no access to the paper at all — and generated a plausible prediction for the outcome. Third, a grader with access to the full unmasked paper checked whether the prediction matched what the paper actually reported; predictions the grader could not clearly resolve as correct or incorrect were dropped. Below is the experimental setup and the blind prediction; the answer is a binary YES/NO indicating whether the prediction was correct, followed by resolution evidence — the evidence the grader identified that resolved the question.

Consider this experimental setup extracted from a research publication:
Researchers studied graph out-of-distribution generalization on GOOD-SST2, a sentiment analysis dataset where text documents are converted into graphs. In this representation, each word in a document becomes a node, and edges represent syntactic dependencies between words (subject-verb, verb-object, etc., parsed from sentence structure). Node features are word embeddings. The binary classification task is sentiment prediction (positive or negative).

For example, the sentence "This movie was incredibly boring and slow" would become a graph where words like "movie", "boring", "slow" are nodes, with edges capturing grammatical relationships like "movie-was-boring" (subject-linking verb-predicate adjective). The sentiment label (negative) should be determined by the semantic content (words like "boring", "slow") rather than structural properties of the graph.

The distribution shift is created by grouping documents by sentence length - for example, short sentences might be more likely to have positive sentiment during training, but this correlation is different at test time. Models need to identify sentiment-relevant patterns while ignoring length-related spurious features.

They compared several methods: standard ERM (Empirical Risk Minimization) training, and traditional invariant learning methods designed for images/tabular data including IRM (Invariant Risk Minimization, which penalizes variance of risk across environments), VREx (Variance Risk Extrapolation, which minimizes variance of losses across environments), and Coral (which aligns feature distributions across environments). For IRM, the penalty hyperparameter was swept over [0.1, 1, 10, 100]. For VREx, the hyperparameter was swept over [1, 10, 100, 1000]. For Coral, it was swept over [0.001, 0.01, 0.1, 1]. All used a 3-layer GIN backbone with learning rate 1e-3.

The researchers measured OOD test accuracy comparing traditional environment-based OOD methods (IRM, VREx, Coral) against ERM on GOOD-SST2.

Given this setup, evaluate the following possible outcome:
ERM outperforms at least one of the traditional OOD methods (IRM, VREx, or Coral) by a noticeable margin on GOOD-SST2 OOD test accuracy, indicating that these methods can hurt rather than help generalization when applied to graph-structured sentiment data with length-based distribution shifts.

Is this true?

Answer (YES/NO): NO